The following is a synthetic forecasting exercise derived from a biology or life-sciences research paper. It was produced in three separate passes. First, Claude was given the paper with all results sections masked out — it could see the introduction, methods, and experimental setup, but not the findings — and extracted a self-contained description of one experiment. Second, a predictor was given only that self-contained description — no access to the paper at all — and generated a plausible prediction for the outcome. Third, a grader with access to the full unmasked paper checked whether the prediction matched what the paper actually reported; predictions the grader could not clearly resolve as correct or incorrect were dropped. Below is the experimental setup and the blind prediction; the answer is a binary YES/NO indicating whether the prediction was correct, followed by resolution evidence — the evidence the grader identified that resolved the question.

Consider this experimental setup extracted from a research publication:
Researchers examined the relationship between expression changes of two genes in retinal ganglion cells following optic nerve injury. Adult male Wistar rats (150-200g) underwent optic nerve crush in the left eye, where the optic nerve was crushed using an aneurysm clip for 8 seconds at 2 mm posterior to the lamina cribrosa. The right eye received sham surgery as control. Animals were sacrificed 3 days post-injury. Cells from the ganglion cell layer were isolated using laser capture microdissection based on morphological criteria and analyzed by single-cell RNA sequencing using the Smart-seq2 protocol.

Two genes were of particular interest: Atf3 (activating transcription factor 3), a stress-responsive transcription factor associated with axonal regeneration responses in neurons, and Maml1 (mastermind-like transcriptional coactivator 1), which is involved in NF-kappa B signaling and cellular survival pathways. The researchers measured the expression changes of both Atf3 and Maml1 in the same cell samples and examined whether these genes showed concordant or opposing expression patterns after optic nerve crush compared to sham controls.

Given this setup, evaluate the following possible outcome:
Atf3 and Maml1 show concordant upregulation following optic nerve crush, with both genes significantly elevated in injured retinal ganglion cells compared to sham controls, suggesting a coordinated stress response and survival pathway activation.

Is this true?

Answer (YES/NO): NO